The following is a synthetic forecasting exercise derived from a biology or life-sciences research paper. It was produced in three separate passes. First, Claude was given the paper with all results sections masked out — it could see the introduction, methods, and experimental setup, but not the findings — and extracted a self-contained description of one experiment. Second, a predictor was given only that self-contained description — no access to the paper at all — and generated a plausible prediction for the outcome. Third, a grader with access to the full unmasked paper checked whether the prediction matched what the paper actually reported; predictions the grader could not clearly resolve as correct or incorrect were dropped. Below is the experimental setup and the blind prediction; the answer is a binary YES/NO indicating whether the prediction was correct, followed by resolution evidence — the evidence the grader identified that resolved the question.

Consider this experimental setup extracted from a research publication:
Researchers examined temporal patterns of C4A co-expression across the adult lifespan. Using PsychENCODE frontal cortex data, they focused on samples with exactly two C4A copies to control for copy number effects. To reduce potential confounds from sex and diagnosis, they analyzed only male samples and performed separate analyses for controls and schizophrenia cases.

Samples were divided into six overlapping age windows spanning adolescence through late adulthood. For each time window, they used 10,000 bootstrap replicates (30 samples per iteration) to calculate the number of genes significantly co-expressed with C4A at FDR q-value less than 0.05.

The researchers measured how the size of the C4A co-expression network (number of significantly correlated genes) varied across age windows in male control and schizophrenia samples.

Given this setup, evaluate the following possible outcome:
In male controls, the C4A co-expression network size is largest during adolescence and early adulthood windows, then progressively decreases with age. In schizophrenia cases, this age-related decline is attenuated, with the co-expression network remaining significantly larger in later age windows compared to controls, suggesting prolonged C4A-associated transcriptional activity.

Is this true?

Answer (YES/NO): NO